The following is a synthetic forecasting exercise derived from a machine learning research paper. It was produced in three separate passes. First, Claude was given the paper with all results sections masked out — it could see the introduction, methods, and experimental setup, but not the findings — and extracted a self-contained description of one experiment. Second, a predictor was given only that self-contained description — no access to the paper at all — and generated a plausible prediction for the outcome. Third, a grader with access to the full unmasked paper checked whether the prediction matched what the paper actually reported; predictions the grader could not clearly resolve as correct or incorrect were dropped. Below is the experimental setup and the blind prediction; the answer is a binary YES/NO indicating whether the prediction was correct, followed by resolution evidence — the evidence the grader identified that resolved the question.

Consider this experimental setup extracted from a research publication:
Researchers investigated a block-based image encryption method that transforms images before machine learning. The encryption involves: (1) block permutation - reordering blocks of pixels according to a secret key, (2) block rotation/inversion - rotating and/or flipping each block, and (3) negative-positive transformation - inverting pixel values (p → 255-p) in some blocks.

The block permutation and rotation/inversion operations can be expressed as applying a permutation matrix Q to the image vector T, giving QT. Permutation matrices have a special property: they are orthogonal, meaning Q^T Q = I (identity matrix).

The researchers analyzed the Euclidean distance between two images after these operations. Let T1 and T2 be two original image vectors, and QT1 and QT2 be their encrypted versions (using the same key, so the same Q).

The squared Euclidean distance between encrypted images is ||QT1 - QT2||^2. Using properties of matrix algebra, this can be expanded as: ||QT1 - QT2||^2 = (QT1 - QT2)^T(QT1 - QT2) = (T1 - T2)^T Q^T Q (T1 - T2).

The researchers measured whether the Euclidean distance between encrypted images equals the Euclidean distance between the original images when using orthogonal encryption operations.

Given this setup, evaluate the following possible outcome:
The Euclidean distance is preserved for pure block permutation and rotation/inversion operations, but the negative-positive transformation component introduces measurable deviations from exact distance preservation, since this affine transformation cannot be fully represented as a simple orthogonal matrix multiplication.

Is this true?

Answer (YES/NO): NO